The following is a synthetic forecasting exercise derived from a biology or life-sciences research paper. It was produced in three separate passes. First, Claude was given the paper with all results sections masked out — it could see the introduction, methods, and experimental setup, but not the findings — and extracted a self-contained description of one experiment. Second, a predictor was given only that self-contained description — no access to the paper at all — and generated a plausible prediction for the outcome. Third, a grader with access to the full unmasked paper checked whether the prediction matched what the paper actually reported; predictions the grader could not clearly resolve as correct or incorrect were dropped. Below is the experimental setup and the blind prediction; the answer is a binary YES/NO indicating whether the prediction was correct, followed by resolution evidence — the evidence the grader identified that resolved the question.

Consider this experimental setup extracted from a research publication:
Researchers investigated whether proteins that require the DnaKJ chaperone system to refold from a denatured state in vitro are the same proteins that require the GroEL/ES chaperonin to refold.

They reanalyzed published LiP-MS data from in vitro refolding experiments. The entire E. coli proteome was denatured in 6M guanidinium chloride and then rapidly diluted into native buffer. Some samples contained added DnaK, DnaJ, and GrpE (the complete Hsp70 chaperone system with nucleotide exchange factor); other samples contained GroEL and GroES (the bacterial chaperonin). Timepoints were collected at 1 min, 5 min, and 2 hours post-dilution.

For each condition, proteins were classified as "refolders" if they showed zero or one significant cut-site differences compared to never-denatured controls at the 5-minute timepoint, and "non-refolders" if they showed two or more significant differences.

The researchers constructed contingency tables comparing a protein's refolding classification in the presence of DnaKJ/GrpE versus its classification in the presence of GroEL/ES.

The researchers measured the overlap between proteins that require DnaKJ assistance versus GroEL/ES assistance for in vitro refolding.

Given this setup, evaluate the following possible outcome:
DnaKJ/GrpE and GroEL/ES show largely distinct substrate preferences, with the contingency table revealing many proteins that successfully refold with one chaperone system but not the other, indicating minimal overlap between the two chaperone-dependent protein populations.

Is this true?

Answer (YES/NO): NO